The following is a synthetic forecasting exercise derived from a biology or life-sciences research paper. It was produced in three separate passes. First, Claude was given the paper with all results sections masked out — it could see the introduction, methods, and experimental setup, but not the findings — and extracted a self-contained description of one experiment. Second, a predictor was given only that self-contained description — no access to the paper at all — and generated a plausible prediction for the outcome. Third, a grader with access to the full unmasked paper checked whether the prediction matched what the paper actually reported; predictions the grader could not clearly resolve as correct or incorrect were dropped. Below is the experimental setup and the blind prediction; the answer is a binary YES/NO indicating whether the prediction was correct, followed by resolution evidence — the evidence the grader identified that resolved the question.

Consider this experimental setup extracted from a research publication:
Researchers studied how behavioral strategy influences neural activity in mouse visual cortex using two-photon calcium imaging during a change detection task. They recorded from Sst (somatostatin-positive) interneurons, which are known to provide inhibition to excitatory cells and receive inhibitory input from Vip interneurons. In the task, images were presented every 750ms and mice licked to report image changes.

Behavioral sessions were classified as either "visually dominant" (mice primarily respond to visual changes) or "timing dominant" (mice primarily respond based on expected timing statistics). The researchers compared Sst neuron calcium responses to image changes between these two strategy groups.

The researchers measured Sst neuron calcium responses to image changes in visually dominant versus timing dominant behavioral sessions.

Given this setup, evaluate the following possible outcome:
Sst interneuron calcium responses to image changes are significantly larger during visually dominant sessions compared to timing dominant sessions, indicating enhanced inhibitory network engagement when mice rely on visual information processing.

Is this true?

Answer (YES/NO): NO